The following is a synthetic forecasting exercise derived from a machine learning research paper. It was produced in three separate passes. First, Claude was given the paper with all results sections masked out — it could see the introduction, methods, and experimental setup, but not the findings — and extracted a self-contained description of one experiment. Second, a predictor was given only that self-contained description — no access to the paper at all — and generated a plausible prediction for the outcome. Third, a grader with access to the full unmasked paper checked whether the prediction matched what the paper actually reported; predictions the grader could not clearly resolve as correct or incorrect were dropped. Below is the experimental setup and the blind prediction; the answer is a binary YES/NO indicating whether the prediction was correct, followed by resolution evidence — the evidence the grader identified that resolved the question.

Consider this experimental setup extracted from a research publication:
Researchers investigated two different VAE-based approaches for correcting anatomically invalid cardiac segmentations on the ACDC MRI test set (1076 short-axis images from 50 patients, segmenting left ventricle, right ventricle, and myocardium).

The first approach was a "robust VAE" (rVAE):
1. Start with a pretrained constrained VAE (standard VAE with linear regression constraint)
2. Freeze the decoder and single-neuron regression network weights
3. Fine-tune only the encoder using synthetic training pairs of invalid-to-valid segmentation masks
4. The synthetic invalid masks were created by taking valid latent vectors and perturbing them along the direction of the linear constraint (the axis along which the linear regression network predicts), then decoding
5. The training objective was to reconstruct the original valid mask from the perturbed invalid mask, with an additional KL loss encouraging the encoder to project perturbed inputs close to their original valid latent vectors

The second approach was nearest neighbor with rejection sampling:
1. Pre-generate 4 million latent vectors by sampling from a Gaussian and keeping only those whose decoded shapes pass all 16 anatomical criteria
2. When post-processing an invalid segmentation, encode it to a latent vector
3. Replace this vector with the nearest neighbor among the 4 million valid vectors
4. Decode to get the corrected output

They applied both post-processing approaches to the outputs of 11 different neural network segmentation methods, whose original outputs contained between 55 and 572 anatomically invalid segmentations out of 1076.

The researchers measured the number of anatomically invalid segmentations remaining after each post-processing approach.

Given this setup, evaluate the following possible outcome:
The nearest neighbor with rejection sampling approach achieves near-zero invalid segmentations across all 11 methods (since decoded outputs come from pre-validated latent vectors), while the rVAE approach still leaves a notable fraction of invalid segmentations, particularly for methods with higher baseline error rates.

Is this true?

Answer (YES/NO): YES